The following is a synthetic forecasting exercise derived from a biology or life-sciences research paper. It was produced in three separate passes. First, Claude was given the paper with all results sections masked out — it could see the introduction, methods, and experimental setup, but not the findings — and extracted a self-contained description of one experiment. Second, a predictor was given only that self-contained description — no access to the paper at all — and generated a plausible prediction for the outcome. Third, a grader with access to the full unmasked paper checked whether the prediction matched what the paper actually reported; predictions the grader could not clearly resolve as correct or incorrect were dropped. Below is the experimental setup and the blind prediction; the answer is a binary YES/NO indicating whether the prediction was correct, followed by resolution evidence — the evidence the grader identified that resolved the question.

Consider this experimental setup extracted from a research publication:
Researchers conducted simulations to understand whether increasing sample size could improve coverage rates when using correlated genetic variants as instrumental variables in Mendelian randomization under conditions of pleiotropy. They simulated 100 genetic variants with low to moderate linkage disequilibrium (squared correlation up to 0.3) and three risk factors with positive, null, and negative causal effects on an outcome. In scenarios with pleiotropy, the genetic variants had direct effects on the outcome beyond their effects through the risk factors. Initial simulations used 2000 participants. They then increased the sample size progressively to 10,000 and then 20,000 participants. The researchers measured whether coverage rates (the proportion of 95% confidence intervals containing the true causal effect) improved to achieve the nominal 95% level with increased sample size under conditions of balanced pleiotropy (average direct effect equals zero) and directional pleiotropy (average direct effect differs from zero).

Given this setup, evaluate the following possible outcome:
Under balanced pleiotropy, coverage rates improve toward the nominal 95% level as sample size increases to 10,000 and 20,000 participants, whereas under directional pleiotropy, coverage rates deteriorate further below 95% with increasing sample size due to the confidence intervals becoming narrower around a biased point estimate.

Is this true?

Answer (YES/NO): NO